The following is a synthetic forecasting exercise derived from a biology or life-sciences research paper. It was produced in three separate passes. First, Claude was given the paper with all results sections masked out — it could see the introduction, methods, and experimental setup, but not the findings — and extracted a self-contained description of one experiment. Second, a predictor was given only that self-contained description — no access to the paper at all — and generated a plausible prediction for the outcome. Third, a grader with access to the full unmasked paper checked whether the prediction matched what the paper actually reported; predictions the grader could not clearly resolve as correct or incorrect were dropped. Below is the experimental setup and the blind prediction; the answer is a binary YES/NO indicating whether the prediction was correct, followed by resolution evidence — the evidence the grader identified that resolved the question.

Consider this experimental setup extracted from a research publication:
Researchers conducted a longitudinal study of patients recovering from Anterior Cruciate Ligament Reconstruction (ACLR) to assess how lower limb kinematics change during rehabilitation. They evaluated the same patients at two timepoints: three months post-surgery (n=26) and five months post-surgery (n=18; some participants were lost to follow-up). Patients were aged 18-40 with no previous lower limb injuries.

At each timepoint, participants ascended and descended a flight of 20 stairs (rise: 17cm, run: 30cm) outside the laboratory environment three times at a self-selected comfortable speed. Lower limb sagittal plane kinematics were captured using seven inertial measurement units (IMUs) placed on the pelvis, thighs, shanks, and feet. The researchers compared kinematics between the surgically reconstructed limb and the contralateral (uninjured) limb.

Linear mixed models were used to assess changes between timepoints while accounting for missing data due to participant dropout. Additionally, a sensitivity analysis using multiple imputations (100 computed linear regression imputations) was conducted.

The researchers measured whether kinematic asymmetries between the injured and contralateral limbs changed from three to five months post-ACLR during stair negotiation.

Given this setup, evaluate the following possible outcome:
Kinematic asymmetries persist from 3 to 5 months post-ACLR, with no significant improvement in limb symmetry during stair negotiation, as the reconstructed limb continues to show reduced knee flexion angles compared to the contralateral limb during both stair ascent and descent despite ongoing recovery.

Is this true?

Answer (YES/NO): NO